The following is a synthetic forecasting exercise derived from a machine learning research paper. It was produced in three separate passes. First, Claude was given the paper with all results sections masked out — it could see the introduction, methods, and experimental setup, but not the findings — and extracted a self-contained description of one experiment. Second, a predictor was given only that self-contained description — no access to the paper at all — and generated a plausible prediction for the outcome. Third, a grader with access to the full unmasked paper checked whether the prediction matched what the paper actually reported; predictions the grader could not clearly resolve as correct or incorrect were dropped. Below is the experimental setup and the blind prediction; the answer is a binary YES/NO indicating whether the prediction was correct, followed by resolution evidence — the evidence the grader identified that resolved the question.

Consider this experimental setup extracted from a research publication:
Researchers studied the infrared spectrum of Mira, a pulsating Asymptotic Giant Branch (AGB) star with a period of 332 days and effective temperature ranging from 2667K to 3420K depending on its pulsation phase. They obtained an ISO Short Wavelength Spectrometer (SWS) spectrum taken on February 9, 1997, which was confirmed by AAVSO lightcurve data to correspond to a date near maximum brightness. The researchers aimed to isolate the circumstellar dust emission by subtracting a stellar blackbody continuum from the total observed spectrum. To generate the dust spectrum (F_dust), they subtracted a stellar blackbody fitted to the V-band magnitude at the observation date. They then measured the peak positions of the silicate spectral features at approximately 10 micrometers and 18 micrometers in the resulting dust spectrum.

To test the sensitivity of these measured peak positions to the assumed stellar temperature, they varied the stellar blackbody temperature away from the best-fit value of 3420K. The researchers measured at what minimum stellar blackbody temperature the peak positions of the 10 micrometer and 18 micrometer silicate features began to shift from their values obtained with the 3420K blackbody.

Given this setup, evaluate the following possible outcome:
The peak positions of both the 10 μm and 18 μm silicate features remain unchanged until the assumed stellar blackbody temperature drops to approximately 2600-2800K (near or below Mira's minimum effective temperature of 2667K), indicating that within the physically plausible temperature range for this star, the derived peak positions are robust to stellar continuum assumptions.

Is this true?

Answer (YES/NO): NO